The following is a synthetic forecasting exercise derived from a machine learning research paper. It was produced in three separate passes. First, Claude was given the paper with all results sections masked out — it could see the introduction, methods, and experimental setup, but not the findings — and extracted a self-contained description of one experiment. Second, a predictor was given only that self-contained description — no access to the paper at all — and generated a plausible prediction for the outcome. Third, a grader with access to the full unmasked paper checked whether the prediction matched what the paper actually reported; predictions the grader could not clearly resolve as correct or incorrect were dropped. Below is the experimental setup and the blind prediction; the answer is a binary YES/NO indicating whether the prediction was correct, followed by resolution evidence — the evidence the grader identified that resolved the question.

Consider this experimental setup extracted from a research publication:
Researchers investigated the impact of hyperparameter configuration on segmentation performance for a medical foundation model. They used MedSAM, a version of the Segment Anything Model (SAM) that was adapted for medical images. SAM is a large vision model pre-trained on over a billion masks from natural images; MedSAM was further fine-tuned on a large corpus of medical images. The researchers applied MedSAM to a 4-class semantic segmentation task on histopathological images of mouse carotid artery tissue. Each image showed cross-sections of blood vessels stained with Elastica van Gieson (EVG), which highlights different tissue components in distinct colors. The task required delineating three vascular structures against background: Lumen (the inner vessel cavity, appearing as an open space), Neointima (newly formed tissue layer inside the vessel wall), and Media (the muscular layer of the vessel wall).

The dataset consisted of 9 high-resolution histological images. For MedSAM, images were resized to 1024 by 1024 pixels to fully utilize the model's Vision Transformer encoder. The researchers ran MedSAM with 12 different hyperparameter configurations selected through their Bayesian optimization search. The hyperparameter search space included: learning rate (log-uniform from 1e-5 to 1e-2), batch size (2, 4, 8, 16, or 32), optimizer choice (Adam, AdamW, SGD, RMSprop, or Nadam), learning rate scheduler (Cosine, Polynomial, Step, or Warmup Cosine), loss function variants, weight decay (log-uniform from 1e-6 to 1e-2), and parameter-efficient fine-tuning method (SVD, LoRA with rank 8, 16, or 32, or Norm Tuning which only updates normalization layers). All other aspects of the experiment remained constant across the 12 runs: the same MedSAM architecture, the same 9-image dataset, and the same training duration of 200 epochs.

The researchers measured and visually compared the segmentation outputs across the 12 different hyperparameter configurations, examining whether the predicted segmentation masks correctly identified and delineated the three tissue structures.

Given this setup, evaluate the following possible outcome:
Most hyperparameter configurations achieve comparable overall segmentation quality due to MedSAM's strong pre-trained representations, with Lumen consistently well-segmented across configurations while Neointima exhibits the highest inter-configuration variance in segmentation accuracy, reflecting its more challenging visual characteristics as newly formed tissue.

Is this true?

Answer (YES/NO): NO